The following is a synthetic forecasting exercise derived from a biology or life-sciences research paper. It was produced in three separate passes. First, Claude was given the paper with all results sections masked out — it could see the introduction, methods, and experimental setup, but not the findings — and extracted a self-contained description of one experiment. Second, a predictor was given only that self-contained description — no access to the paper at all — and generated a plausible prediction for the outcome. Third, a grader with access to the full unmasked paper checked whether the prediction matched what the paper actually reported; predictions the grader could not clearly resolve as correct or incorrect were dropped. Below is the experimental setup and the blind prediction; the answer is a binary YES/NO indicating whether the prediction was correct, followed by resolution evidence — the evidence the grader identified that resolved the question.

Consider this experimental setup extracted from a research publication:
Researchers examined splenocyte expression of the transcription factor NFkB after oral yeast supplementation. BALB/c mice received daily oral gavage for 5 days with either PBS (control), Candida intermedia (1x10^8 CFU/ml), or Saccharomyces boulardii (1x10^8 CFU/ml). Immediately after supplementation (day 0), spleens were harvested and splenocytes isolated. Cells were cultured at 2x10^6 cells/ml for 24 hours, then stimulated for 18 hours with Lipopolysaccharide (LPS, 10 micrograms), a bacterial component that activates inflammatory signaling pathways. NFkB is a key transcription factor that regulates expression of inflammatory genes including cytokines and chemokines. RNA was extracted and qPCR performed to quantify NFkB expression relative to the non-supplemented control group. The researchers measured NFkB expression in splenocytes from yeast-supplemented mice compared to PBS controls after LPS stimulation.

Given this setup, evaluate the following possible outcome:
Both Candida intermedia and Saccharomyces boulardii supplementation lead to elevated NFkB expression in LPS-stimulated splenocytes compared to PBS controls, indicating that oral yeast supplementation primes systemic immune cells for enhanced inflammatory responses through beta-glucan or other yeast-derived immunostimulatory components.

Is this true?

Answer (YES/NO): NO